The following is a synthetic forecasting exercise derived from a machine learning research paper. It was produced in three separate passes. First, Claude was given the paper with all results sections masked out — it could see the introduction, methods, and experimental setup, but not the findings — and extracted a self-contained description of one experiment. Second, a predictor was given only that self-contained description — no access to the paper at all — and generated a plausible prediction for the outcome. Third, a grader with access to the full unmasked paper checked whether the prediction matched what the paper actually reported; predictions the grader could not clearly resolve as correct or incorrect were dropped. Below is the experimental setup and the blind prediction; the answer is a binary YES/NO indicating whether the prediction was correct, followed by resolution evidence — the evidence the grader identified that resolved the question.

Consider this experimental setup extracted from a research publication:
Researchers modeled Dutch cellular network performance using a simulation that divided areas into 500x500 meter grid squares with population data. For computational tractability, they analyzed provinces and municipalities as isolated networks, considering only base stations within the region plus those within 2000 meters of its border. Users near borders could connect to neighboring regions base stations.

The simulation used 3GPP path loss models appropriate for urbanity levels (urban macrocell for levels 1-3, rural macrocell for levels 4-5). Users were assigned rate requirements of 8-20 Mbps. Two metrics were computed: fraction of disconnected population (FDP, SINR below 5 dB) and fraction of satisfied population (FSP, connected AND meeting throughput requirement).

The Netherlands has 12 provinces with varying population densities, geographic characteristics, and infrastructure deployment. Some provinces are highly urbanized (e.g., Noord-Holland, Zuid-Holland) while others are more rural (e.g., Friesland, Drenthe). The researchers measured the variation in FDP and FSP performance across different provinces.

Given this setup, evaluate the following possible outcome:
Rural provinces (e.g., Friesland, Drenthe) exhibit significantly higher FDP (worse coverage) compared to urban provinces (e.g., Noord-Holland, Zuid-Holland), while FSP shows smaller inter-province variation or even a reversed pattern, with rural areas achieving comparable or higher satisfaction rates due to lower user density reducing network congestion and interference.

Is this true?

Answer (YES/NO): NO